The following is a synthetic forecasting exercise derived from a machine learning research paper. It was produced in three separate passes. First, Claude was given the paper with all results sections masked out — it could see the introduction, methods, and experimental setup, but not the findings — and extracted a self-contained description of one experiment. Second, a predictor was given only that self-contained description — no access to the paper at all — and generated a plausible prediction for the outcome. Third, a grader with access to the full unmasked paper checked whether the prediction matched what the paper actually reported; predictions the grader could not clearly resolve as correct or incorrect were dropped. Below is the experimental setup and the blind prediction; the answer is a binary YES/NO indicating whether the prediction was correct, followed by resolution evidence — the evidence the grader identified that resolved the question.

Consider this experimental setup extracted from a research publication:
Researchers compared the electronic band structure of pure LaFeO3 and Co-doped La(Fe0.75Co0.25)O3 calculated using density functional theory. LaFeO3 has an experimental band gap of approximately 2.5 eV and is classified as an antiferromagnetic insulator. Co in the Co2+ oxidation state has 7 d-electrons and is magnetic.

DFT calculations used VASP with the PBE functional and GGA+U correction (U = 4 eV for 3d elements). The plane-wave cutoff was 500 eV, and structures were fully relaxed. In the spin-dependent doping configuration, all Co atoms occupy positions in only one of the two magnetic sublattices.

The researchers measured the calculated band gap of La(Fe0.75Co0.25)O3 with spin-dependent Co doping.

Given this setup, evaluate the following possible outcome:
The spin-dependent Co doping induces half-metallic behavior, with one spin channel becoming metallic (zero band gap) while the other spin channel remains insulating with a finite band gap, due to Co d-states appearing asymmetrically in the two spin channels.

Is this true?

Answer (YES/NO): NO